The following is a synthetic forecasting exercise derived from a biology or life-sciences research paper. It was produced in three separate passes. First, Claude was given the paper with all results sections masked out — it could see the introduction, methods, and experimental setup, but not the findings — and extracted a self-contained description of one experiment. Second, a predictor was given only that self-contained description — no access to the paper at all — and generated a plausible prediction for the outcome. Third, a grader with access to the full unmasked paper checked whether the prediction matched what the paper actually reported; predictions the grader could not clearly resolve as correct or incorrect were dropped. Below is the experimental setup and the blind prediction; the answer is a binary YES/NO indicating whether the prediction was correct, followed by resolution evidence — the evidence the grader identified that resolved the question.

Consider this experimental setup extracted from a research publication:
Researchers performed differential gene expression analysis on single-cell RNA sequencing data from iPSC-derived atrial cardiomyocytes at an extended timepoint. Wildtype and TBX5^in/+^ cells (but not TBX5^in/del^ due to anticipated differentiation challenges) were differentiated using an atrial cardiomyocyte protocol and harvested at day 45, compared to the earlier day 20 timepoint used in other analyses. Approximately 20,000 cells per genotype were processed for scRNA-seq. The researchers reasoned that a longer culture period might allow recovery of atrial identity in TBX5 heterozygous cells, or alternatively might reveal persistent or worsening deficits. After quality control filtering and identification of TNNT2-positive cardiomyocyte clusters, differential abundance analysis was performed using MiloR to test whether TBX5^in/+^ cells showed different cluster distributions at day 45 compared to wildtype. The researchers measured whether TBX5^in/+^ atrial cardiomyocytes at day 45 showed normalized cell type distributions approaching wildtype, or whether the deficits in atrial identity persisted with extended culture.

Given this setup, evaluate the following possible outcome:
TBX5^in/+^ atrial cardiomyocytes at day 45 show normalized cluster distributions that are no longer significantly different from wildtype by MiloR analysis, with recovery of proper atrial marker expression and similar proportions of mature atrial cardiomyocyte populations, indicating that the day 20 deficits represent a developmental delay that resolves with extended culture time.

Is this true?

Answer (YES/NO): NO